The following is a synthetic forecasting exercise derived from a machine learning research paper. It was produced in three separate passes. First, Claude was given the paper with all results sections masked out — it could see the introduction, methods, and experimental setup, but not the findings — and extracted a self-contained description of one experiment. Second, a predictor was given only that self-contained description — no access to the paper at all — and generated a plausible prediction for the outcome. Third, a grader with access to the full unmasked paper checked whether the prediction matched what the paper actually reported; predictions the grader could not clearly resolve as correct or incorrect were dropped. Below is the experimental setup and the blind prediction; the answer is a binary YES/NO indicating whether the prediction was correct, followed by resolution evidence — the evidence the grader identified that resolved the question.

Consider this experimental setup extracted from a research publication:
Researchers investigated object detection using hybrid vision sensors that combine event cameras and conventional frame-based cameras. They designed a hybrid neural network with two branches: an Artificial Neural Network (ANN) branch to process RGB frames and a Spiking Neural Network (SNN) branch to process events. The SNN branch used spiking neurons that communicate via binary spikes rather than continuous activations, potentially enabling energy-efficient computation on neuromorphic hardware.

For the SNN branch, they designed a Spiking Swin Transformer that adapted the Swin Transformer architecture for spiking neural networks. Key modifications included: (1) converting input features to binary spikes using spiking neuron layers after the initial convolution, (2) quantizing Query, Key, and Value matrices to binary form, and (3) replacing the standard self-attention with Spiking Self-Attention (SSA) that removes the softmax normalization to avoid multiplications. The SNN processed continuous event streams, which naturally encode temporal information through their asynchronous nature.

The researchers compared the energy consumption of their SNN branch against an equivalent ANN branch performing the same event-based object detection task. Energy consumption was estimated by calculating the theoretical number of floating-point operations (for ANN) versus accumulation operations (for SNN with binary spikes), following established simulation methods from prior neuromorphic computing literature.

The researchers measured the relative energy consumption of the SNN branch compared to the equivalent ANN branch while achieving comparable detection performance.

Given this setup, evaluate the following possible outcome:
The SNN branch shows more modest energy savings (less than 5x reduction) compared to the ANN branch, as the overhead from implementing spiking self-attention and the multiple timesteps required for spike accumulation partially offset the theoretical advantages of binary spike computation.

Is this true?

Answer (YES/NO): NO